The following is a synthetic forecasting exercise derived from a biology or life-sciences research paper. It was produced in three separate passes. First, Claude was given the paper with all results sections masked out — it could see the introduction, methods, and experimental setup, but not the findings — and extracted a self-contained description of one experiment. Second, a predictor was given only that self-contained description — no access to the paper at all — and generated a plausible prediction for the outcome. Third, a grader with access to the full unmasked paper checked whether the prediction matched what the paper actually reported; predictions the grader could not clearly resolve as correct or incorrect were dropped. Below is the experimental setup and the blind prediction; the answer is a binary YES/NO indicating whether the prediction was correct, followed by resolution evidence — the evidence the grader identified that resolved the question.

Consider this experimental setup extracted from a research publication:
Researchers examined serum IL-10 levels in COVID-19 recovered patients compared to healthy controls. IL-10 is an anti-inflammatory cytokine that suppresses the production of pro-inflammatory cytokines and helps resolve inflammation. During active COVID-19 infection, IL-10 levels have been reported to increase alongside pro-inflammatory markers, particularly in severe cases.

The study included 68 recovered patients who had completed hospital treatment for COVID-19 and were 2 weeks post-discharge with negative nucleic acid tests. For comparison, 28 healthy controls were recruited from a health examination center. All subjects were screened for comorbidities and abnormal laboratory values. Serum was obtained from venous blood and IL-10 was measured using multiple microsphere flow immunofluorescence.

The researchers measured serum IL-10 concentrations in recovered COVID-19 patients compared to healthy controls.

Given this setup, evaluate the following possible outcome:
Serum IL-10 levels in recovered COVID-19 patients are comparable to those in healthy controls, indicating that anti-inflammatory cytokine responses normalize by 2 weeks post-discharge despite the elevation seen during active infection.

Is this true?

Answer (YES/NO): NO